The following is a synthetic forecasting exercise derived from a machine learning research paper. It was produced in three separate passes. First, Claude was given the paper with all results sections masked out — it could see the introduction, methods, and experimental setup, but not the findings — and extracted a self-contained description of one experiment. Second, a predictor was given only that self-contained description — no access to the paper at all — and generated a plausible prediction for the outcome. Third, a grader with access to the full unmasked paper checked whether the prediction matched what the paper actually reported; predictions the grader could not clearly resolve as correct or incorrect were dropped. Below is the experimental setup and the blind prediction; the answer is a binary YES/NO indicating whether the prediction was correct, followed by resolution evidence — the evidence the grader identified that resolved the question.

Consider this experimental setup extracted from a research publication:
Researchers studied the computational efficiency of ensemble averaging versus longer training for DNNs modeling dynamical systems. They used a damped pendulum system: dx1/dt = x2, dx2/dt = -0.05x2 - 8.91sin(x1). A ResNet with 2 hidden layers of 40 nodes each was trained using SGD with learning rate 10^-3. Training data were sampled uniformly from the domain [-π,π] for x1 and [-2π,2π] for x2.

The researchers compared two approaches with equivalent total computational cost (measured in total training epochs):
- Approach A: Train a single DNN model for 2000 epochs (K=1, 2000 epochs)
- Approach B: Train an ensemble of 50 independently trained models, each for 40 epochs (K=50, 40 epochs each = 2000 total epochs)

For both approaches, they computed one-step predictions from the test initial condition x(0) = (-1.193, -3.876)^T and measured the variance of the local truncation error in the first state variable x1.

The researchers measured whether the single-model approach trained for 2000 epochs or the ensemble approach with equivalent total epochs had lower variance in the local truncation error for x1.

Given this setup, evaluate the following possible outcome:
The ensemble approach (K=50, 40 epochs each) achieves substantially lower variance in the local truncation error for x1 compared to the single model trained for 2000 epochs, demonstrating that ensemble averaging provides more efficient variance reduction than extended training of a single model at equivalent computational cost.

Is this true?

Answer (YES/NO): YES